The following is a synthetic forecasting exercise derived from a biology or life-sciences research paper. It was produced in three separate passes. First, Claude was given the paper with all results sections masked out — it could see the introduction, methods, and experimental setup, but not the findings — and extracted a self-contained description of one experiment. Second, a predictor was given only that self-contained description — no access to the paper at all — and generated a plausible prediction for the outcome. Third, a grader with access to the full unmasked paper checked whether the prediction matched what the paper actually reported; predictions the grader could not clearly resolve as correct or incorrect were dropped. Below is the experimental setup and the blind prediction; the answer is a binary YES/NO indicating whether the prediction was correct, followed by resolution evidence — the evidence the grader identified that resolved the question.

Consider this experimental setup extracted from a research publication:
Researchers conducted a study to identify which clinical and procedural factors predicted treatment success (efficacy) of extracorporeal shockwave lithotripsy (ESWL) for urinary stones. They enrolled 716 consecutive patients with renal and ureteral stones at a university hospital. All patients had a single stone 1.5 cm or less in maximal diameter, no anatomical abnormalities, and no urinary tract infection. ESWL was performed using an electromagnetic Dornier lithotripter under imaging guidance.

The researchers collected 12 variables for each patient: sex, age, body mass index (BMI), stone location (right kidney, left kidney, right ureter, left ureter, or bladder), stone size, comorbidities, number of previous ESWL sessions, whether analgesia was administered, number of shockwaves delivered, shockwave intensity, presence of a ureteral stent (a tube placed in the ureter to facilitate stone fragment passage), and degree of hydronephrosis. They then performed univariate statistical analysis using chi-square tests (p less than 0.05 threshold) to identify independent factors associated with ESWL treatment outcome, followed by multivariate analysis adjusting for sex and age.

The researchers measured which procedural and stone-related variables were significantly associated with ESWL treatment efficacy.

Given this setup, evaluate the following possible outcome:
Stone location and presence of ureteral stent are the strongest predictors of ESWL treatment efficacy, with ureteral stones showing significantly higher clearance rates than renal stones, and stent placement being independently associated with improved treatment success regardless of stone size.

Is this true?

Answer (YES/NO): NO